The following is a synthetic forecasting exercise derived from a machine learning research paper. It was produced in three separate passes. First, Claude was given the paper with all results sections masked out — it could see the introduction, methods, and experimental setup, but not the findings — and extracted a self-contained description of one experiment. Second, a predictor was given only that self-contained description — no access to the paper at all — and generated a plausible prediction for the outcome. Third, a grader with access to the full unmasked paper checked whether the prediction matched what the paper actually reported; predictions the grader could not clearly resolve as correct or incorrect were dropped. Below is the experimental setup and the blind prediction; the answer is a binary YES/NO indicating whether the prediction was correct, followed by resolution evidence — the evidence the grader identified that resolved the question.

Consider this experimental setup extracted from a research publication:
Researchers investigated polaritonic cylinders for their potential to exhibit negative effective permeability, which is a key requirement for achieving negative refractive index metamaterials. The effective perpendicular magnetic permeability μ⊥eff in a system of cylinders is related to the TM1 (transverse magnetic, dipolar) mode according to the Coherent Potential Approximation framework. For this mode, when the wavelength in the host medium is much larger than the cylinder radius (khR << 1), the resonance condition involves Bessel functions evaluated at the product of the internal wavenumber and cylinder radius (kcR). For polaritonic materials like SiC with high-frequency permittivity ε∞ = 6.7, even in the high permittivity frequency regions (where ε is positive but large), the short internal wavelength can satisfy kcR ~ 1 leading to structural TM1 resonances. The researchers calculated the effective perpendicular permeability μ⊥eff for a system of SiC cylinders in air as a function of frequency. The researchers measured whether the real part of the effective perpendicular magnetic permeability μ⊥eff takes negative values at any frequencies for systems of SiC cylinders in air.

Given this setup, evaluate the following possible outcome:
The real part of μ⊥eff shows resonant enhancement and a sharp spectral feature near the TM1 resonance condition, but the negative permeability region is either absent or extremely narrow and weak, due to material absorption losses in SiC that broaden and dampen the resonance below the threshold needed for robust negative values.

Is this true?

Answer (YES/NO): NO